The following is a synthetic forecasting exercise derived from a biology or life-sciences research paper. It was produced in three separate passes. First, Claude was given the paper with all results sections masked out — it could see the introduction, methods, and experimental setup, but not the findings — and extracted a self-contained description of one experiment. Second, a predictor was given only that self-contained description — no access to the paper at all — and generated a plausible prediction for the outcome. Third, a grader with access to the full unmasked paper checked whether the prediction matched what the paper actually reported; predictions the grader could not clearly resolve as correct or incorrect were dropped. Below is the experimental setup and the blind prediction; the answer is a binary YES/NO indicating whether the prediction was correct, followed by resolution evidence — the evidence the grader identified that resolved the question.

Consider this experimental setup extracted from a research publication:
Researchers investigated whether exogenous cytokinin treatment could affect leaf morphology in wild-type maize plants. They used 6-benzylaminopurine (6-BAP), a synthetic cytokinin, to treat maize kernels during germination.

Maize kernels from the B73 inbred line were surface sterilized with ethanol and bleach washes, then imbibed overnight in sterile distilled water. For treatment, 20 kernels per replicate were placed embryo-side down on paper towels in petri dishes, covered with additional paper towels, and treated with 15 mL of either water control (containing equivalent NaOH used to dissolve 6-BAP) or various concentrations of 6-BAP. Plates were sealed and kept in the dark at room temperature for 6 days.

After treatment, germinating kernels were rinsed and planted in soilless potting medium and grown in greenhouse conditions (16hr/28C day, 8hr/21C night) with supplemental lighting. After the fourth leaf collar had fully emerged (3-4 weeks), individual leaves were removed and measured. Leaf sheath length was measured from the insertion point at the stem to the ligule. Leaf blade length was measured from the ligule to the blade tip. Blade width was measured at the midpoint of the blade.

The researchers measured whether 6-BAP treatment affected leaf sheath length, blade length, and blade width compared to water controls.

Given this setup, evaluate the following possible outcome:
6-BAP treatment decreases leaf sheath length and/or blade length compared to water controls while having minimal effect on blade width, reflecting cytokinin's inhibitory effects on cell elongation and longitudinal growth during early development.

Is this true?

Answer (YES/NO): NO